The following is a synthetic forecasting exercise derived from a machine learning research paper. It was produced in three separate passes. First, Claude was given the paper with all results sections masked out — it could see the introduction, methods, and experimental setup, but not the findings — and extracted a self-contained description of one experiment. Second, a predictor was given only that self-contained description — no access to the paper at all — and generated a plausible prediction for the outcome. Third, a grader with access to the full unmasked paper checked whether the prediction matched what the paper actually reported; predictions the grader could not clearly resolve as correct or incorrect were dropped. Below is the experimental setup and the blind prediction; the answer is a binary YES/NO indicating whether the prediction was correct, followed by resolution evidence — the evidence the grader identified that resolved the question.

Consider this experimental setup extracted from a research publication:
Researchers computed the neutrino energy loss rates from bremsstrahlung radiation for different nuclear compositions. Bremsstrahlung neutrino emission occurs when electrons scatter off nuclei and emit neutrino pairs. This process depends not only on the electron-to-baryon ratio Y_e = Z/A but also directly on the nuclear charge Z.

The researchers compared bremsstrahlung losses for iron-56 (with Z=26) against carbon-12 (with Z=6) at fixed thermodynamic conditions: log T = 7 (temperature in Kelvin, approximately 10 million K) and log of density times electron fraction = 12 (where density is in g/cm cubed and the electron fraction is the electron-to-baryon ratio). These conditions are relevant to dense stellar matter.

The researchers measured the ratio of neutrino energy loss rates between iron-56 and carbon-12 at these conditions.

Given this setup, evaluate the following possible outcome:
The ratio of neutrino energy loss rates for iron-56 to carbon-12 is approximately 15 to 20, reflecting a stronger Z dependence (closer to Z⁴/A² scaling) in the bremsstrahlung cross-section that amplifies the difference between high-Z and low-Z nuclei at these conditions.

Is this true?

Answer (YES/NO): NO